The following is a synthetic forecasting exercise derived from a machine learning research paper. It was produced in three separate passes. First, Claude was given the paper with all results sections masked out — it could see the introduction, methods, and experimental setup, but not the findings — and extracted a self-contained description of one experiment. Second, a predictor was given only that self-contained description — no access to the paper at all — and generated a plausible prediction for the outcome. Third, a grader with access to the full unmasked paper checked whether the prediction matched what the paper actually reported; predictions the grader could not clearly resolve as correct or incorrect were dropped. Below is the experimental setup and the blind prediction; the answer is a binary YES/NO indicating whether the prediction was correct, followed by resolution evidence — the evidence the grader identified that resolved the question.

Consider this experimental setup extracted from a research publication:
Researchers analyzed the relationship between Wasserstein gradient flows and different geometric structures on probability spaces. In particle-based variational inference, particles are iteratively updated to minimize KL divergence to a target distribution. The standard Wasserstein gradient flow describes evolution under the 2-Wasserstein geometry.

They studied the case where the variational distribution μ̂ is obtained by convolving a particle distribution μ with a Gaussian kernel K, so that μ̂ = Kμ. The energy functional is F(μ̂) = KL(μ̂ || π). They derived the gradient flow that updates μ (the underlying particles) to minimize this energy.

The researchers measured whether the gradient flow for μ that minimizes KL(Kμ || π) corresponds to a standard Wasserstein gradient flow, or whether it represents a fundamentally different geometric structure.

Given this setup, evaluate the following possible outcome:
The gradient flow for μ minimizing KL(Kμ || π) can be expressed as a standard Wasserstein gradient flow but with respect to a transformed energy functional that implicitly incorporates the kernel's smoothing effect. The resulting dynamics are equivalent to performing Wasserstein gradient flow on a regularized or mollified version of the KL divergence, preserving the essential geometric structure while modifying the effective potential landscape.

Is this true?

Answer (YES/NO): YES